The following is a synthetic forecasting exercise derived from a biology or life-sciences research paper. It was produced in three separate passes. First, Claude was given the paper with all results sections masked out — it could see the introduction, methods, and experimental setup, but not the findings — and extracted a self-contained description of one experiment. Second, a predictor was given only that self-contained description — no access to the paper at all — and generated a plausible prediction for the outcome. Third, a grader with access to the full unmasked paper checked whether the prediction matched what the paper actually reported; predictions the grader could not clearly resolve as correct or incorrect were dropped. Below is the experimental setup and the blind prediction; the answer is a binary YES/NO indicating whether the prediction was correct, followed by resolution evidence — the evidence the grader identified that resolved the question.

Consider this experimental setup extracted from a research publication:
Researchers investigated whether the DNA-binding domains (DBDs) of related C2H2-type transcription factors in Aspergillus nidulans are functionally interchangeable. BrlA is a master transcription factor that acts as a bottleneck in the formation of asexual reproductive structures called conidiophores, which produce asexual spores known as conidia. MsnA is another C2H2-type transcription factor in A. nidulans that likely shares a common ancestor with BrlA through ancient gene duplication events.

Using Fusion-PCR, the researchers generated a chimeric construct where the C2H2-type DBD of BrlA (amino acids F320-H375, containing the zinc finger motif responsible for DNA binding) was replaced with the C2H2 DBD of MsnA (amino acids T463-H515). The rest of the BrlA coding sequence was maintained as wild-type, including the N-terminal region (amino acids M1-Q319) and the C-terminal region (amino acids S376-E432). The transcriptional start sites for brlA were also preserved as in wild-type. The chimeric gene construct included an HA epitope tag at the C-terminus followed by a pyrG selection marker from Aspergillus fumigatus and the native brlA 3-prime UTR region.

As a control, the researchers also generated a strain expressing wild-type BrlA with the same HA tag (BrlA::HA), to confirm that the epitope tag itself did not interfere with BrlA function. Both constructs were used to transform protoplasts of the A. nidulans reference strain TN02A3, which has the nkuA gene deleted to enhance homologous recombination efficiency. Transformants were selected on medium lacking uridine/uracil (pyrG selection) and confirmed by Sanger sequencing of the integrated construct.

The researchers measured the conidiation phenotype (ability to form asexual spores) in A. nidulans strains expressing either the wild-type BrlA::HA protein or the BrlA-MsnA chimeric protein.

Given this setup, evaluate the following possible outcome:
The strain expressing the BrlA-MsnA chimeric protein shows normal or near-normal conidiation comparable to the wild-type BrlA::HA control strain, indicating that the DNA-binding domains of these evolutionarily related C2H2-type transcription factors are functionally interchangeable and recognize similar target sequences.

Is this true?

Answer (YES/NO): NO